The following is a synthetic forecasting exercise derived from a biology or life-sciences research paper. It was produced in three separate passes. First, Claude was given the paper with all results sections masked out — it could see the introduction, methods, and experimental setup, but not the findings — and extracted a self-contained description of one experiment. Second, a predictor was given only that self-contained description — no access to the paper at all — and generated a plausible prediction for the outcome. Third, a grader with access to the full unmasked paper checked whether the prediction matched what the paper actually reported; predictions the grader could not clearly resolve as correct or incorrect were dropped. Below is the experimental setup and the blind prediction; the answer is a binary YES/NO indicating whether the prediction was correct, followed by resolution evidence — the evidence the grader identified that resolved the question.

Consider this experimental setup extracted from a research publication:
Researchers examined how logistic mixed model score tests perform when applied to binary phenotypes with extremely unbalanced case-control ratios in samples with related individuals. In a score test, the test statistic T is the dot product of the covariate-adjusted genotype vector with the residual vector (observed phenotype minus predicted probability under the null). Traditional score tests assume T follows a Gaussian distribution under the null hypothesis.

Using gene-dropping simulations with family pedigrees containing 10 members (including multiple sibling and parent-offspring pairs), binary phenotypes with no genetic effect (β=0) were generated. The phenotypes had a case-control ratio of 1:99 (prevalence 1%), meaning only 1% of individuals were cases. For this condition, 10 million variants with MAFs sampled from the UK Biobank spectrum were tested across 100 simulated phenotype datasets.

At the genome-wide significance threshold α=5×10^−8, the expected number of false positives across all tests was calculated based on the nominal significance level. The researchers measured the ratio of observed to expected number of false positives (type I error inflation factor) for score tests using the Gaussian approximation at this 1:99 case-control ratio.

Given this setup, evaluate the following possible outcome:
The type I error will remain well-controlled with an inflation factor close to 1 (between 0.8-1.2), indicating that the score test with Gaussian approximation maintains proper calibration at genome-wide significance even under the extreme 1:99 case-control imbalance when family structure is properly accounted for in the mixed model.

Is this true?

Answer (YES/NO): NO